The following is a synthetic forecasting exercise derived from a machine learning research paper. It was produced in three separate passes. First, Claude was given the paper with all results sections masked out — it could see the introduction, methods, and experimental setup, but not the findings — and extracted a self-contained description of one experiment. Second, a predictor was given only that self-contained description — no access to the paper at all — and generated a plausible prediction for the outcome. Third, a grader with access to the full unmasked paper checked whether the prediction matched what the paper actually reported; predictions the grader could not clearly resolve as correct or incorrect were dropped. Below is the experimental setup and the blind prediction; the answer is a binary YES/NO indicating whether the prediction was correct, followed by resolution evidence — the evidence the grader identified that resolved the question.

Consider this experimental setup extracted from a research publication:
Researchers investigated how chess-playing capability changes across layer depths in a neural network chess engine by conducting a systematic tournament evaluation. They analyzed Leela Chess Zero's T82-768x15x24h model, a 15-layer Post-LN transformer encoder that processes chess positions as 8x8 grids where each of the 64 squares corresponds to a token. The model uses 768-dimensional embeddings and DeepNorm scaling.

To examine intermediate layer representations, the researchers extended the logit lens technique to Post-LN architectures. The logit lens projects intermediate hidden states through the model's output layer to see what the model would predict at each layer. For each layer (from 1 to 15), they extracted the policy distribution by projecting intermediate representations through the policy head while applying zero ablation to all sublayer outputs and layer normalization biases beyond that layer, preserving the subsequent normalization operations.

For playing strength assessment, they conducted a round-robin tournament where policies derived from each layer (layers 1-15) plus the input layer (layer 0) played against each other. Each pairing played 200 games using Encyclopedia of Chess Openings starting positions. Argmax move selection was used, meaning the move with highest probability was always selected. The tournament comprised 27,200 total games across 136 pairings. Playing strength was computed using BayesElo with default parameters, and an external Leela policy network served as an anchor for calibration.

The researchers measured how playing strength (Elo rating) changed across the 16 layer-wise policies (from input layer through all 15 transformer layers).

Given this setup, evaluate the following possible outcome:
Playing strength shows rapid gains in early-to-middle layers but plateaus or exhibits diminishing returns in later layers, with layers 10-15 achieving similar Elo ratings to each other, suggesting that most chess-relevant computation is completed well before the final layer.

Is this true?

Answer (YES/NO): NO